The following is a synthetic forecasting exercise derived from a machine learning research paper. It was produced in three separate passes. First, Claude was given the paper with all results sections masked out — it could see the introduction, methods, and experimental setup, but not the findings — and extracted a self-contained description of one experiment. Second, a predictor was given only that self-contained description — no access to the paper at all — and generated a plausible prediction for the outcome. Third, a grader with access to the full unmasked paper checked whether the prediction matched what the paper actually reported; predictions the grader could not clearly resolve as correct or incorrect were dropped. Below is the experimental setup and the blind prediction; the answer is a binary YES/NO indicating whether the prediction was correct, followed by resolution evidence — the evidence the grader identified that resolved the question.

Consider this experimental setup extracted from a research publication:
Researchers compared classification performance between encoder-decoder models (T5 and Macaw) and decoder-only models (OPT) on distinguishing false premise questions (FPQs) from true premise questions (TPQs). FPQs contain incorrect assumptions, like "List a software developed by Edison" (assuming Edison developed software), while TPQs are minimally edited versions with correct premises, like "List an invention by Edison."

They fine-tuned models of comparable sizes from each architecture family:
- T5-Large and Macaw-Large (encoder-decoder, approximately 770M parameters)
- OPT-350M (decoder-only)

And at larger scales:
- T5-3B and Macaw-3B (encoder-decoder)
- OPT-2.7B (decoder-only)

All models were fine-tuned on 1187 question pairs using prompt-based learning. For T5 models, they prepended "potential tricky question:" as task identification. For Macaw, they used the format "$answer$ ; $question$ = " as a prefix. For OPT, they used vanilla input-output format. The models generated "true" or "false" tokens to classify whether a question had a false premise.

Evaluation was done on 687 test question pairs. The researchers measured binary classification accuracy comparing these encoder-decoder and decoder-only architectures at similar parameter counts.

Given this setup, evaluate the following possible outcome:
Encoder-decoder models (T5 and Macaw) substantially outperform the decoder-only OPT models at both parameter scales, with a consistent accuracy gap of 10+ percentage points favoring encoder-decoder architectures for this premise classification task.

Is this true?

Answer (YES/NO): NO